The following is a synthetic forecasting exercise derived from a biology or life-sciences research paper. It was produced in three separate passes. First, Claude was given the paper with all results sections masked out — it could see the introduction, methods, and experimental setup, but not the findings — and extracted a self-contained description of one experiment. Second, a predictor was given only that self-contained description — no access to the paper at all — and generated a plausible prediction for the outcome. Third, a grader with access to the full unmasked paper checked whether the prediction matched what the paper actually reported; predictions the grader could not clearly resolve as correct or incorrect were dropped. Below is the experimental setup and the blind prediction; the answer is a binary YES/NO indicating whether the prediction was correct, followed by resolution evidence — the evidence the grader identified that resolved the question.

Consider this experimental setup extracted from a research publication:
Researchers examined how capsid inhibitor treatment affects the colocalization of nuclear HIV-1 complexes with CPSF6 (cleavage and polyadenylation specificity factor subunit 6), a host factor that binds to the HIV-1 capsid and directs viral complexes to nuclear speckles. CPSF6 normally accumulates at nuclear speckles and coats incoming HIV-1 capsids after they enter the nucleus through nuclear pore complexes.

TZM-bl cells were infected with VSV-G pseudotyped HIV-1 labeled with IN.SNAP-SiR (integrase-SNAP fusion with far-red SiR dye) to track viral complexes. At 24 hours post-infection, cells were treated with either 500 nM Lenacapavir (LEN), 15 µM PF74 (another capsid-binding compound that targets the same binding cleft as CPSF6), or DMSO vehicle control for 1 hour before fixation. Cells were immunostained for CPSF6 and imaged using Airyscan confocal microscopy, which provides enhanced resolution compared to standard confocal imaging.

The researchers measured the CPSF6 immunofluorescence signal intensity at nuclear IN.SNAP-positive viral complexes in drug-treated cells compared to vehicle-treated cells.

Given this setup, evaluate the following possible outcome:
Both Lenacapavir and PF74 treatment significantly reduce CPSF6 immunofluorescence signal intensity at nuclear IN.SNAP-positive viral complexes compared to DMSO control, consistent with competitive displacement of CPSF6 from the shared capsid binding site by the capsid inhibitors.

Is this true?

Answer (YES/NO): YES